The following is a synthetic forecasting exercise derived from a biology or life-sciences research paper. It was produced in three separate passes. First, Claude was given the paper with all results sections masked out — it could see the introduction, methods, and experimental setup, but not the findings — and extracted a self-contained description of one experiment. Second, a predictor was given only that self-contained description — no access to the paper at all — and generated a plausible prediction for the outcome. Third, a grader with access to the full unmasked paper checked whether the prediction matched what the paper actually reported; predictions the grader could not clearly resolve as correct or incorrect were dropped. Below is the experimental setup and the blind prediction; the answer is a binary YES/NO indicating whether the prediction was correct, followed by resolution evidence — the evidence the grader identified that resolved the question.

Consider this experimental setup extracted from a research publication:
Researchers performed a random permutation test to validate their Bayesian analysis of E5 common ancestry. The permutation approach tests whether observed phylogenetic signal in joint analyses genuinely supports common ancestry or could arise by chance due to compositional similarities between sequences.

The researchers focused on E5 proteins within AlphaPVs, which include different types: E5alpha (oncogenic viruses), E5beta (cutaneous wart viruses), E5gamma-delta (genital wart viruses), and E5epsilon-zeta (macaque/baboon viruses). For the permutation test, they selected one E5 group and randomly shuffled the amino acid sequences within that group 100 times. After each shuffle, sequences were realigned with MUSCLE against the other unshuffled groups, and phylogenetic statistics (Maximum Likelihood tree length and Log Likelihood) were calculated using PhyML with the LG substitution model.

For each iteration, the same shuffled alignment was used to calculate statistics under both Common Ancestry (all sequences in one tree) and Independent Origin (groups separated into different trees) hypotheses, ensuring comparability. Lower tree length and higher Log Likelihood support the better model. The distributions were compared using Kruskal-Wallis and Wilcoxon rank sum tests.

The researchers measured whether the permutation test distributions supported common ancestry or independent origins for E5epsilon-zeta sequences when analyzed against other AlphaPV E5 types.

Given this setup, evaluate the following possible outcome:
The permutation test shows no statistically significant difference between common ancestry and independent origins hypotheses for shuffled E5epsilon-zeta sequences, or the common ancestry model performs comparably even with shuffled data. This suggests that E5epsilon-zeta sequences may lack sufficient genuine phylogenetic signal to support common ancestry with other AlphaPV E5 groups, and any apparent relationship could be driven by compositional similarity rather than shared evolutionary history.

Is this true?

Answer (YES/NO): NO